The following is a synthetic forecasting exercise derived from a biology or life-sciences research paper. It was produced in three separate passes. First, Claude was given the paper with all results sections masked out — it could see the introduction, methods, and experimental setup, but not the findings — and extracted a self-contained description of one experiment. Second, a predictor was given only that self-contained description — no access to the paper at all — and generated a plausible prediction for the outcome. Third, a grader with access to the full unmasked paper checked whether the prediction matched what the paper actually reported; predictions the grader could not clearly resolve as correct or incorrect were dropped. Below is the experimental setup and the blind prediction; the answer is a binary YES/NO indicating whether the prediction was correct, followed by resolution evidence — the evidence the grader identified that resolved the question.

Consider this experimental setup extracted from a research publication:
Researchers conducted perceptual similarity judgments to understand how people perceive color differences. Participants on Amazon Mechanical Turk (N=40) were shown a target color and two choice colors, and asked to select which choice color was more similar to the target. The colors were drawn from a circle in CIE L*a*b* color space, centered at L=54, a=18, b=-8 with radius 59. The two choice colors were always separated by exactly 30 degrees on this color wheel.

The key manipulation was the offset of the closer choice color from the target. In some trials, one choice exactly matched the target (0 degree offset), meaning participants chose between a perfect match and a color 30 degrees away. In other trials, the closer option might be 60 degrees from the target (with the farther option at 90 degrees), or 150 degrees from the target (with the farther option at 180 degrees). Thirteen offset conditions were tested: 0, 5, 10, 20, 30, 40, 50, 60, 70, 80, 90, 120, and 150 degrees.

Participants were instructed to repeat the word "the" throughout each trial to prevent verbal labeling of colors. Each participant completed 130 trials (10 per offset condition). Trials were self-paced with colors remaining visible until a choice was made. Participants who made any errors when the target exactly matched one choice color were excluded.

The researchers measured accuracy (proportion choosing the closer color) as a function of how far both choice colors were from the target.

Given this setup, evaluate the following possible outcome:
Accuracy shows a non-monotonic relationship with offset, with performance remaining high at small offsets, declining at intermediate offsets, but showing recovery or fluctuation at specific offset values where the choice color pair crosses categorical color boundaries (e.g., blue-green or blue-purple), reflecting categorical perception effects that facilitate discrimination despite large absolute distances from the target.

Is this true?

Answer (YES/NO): NO